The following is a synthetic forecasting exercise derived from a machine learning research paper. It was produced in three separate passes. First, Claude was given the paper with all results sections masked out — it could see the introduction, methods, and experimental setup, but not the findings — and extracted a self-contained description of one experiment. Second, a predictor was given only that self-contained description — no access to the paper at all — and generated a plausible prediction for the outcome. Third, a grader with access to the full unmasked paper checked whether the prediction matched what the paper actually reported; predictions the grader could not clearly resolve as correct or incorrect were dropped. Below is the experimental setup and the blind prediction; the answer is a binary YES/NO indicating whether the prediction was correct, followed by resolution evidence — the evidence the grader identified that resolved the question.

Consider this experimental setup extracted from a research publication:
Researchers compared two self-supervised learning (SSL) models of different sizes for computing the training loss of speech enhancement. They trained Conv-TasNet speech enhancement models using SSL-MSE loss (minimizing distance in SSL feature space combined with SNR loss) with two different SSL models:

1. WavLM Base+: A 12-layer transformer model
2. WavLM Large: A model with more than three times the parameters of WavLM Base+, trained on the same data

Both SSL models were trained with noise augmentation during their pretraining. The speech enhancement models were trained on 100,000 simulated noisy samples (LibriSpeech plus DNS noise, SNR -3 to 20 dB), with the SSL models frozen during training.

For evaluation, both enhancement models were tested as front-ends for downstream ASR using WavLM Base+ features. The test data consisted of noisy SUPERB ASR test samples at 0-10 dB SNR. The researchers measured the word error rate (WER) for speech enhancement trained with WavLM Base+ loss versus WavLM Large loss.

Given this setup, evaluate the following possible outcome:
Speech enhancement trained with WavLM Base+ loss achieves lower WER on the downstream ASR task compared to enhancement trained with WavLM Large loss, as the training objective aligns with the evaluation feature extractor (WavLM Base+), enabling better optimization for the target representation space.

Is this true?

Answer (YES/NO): NO